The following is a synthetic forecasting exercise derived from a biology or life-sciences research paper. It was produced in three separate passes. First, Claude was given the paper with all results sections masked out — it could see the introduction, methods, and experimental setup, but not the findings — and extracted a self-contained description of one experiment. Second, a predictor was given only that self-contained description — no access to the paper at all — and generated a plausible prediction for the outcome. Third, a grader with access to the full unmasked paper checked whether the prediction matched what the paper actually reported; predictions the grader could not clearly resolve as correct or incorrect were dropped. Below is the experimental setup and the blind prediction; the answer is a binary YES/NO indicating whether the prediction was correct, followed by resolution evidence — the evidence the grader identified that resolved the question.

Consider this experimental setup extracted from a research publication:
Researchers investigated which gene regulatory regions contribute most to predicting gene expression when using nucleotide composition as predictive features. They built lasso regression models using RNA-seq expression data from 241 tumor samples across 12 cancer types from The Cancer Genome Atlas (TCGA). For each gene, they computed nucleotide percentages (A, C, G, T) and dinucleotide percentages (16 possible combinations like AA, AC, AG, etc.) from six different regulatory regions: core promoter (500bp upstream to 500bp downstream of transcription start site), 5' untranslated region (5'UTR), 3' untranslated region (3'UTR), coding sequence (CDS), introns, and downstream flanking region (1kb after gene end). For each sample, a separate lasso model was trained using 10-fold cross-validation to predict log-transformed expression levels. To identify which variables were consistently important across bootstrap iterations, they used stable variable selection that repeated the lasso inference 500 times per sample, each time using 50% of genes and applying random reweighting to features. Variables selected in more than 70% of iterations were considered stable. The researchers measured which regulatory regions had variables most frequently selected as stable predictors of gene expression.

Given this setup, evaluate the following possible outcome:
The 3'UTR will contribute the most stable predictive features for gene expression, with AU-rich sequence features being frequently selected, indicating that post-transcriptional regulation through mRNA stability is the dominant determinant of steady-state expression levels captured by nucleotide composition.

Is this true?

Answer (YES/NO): NO